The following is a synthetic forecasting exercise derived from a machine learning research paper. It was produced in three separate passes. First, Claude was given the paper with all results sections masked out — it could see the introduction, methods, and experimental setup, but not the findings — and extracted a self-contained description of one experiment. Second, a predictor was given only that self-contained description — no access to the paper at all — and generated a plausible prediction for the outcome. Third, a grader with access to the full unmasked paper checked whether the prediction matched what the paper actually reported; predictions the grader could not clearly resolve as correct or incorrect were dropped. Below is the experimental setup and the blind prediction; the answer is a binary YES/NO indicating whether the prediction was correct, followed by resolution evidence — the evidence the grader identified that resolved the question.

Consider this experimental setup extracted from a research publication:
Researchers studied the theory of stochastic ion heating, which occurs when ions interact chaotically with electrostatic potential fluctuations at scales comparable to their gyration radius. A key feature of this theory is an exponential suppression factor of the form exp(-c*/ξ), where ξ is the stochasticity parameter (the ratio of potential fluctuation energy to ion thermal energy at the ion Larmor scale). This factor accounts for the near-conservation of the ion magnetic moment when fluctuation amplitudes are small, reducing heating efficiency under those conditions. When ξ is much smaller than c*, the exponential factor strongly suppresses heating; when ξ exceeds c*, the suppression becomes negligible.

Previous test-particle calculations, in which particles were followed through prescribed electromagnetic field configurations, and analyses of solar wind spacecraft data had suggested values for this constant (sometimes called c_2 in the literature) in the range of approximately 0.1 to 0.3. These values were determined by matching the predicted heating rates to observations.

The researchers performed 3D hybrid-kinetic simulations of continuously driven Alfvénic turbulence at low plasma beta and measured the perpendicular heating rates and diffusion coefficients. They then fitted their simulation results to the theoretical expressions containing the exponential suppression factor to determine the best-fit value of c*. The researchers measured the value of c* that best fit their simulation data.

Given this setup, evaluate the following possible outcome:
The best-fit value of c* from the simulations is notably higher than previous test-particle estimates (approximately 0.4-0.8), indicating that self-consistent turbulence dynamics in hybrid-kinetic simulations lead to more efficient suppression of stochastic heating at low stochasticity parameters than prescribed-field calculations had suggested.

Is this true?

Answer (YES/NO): NO